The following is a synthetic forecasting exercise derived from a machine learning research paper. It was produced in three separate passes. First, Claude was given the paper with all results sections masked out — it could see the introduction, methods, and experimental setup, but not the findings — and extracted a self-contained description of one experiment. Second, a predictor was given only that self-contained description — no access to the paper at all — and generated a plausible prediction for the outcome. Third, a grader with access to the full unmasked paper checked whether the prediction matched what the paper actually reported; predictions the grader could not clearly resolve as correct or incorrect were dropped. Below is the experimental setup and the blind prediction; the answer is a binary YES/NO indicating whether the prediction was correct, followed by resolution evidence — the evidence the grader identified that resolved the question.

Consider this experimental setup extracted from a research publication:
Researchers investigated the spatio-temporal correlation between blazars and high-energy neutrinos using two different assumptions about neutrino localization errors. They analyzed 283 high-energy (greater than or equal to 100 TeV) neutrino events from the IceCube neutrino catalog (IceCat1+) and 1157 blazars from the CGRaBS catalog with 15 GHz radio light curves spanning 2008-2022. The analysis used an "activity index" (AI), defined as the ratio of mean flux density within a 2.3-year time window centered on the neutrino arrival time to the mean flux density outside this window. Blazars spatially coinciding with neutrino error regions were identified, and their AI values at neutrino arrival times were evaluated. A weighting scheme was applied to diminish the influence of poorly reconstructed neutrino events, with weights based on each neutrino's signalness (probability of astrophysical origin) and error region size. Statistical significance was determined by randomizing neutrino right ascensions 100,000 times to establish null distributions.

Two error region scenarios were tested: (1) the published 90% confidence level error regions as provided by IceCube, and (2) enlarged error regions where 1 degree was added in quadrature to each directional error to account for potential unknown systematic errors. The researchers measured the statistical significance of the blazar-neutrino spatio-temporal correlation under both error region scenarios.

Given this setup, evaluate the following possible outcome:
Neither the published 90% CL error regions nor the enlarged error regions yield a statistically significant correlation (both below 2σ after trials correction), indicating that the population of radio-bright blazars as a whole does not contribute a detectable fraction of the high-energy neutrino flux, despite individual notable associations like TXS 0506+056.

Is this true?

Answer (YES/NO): NO